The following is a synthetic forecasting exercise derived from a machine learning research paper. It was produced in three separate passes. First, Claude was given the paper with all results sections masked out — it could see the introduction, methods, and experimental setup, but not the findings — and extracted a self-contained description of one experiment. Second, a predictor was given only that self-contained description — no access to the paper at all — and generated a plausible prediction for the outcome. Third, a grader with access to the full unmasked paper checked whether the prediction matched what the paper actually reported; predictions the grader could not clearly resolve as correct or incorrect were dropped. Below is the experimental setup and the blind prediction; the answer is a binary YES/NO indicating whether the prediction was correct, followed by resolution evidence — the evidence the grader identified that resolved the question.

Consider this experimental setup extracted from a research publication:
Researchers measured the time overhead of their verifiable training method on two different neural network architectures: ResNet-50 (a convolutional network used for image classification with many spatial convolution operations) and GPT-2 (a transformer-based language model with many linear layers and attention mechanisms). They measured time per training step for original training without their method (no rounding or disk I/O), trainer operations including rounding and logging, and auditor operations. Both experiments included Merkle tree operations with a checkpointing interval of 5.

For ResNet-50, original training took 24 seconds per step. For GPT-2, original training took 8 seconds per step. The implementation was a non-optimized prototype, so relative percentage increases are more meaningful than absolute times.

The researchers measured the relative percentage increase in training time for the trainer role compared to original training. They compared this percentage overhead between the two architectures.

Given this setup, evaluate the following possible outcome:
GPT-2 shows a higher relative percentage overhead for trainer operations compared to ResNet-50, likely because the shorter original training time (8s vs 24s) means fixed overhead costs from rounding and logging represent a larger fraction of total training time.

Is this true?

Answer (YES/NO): YES